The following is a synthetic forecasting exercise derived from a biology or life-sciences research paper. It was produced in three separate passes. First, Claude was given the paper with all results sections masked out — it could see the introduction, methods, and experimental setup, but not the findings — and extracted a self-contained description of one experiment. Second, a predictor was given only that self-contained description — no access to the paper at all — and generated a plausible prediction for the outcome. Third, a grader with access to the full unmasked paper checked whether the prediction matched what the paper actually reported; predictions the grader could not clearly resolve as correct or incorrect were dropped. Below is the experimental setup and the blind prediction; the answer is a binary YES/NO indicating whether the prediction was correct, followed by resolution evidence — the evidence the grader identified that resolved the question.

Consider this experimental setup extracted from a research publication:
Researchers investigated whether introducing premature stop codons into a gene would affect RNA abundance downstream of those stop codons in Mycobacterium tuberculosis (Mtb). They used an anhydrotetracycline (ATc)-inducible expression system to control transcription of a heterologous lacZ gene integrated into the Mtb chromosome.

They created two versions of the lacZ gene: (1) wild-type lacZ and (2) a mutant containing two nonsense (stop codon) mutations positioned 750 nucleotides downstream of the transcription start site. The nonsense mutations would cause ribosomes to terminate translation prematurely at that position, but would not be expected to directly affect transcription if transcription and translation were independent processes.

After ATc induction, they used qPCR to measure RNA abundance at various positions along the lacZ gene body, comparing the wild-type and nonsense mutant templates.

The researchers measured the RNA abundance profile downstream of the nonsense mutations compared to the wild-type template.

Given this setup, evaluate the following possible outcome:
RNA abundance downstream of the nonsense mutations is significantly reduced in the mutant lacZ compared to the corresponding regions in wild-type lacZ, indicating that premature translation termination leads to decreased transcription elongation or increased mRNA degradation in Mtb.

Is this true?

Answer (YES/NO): YES